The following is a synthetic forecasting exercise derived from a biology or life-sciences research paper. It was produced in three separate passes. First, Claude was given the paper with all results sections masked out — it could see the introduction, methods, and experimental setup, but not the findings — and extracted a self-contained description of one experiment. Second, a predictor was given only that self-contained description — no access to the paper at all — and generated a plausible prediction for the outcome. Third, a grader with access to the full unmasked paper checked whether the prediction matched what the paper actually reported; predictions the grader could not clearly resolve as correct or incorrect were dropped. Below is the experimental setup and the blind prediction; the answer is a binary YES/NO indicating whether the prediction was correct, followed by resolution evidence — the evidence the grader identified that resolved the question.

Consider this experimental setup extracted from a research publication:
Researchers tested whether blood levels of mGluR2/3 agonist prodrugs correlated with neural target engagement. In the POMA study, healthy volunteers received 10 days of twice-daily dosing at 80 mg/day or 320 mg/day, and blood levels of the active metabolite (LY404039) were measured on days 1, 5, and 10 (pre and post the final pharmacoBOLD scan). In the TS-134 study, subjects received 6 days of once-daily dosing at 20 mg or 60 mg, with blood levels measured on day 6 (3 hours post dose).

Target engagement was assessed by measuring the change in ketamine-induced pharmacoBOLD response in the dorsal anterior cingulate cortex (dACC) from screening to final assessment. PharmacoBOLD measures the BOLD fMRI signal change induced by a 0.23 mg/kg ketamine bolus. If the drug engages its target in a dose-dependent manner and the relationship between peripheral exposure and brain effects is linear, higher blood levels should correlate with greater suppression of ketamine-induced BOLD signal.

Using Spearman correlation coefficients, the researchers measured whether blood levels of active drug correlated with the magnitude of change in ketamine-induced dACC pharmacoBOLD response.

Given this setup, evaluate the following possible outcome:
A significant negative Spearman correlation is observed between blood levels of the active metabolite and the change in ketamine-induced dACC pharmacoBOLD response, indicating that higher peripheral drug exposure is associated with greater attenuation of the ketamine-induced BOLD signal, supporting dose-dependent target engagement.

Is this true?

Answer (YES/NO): NO